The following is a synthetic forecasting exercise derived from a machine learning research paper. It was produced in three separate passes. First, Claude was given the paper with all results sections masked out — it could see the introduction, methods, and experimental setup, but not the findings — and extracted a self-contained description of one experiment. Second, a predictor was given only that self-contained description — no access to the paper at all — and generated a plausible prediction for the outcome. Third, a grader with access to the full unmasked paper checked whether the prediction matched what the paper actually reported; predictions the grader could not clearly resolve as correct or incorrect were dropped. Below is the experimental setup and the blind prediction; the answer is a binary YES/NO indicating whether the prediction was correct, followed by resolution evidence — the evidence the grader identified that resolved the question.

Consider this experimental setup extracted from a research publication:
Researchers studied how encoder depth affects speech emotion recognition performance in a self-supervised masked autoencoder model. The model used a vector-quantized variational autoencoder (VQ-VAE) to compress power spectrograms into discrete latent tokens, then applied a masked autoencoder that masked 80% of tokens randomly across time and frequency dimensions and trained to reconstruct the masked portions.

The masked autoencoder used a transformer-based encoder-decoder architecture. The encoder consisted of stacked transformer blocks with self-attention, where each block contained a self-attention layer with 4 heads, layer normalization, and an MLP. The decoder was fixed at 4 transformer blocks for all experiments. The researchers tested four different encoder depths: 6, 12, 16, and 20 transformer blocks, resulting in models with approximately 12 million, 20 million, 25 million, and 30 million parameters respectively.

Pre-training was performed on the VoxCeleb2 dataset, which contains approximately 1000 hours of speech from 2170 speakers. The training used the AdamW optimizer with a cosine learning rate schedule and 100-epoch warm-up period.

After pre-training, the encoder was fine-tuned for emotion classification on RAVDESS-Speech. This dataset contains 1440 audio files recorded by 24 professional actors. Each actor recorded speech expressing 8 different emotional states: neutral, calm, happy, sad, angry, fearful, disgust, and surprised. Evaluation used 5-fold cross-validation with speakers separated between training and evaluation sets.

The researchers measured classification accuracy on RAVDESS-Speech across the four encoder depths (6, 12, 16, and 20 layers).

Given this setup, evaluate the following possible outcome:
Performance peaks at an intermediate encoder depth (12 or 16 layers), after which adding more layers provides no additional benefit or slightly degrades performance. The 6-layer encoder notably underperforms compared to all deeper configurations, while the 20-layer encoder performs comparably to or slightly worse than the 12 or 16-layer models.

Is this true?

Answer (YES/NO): YES